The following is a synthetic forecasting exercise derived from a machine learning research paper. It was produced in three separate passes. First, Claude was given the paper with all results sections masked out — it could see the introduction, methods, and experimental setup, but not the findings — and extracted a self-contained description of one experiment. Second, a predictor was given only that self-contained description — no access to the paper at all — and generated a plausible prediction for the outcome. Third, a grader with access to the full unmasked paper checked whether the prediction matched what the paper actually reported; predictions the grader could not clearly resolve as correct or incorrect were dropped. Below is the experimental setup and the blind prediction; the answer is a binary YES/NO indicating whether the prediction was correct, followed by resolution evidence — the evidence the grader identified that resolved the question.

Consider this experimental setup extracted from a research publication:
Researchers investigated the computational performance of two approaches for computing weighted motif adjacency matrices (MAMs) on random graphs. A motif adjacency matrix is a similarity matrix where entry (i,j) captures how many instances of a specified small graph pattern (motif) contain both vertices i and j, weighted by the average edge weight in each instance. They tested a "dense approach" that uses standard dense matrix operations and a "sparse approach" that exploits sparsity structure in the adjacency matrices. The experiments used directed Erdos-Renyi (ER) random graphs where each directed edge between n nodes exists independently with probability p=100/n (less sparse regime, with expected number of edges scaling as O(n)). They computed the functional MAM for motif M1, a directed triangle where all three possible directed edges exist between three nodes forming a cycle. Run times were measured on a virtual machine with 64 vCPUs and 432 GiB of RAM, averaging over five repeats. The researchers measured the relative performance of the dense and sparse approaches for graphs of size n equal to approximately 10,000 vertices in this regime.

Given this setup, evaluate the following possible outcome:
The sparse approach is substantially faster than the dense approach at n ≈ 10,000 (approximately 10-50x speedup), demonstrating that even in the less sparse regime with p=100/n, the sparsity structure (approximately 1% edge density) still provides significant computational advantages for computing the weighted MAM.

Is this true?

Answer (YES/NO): NO